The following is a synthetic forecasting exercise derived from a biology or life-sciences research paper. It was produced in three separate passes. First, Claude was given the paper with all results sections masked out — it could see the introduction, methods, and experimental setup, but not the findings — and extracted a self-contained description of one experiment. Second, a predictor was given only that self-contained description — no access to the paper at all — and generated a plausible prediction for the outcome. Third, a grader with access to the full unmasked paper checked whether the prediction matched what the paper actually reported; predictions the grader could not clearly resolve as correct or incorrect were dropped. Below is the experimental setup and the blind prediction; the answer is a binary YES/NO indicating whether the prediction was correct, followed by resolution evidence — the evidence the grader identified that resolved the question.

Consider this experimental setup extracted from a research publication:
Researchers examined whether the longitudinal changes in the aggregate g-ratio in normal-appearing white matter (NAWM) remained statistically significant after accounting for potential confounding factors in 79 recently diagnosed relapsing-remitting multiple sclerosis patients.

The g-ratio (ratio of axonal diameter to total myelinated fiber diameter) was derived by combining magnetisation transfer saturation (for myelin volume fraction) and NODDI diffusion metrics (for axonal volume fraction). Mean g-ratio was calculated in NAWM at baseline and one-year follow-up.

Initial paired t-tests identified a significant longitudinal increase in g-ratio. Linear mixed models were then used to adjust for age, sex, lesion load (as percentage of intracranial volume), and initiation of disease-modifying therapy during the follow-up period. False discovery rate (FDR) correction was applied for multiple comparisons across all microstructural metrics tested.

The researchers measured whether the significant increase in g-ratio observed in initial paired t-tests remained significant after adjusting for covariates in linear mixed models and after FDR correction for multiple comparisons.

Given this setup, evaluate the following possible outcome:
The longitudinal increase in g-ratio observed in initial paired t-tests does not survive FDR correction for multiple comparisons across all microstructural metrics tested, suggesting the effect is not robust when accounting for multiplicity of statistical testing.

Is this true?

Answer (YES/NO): NO